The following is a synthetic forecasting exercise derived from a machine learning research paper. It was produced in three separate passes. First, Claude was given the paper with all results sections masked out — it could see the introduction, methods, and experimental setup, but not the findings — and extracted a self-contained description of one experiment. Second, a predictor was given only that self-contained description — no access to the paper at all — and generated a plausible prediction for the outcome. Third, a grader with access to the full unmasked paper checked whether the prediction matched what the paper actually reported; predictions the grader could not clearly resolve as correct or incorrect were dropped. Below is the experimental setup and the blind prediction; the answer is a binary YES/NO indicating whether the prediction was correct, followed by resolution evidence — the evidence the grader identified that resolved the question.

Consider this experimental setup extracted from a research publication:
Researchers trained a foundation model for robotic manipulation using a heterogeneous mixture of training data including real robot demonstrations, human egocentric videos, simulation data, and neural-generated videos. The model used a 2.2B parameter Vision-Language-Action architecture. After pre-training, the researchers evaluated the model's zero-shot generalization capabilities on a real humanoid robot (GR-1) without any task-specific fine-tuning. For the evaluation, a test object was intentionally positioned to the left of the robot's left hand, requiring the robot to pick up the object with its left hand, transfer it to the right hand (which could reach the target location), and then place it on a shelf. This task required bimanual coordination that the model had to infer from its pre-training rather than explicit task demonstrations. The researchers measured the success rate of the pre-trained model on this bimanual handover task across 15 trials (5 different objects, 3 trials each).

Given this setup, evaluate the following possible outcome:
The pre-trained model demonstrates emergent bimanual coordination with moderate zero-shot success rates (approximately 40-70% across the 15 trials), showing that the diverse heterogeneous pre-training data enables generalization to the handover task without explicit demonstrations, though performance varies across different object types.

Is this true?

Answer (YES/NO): NO